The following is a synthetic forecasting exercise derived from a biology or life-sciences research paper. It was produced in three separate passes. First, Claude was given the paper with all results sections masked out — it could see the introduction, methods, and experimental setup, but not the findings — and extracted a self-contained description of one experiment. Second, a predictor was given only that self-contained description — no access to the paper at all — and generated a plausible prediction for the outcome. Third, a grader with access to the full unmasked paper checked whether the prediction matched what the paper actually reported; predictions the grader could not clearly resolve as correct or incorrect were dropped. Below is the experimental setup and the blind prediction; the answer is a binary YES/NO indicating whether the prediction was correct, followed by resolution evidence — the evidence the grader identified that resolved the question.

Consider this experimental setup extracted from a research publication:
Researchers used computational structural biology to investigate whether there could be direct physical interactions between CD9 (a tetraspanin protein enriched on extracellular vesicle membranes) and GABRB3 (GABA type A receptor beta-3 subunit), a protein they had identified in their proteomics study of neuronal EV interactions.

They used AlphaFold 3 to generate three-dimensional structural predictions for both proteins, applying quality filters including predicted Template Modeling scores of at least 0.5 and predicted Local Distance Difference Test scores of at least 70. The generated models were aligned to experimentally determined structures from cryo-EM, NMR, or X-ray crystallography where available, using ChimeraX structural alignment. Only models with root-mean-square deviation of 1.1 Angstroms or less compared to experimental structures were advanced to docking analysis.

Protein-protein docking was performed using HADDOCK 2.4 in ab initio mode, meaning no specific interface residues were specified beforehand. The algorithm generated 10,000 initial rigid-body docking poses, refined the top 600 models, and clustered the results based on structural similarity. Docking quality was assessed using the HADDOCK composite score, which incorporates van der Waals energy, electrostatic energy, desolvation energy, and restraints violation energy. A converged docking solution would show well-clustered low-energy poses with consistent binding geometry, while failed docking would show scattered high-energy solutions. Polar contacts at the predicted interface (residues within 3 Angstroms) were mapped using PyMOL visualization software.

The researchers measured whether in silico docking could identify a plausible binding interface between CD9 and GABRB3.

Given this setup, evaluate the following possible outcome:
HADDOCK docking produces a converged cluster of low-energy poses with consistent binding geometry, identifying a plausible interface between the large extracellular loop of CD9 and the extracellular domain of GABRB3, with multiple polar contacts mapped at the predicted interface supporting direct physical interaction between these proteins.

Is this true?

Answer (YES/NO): YES